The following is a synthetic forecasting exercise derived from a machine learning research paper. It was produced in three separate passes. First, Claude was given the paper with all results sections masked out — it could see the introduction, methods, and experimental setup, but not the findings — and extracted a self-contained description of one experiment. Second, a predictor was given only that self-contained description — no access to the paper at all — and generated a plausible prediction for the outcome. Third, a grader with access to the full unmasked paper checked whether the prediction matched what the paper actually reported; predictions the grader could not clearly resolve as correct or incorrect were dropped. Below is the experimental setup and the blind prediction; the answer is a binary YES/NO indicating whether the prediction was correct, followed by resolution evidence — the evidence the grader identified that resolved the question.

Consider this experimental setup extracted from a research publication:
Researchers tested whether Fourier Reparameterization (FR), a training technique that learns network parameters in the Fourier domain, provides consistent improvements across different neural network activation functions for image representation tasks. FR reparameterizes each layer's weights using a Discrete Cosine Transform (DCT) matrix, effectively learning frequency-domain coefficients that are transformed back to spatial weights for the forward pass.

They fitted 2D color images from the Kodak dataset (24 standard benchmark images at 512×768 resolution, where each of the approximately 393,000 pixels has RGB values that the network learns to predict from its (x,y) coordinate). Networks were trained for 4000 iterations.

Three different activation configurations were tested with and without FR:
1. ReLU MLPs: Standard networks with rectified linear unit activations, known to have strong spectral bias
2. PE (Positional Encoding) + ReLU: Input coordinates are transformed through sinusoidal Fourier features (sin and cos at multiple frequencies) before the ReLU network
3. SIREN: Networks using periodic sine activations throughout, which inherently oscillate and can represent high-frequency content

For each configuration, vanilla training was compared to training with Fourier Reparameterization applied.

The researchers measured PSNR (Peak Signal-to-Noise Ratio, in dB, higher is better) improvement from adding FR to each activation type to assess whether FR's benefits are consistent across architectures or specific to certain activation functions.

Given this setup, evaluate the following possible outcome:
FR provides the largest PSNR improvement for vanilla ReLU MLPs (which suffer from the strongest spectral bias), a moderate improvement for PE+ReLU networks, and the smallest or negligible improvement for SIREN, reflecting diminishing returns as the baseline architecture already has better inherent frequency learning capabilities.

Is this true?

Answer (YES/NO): NO